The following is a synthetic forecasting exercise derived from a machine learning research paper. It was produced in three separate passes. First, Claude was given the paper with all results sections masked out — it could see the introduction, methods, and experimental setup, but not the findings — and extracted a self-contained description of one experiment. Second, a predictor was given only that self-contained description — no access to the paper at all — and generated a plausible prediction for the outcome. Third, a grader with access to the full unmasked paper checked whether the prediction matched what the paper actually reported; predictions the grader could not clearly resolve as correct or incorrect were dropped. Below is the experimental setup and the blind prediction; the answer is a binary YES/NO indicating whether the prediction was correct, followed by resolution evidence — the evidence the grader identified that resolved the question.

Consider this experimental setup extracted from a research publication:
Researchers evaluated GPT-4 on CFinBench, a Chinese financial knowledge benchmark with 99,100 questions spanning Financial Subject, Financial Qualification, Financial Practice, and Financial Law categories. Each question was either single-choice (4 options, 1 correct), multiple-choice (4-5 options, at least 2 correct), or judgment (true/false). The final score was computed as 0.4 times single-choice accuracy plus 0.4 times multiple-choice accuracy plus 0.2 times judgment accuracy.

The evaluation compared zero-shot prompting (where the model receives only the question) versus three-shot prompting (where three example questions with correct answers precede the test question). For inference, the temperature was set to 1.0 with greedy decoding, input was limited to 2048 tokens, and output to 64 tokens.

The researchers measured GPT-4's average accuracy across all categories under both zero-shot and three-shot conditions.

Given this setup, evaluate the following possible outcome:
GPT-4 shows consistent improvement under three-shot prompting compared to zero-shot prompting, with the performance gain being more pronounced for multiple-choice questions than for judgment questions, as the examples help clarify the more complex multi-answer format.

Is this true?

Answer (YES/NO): NO